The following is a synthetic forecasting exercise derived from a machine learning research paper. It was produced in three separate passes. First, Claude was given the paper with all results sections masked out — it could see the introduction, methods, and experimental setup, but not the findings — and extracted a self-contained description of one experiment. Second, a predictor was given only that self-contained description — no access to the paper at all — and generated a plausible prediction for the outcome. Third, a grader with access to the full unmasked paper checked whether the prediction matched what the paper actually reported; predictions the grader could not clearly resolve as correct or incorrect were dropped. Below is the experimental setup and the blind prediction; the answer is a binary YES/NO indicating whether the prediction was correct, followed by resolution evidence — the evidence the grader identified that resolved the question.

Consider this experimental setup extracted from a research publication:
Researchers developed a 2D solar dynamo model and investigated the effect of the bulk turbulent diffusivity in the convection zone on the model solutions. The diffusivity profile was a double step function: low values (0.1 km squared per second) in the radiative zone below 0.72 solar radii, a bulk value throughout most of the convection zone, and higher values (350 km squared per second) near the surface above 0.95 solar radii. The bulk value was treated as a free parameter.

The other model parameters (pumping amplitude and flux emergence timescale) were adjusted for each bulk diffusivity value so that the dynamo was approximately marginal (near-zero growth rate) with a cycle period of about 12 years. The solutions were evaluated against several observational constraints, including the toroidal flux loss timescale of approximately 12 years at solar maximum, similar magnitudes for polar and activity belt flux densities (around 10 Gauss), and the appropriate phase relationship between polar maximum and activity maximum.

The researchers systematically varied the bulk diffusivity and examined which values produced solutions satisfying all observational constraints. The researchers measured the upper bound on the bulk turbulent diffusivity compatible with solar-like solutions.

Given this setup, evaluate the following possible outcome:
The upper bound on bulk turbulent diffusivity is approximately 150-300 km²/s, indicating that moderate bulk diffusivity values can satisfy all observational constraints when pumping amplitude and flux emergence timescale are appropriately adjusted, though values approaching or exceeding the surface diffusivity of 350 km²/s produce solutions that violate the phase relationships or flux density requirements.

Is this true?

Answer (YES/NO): NO